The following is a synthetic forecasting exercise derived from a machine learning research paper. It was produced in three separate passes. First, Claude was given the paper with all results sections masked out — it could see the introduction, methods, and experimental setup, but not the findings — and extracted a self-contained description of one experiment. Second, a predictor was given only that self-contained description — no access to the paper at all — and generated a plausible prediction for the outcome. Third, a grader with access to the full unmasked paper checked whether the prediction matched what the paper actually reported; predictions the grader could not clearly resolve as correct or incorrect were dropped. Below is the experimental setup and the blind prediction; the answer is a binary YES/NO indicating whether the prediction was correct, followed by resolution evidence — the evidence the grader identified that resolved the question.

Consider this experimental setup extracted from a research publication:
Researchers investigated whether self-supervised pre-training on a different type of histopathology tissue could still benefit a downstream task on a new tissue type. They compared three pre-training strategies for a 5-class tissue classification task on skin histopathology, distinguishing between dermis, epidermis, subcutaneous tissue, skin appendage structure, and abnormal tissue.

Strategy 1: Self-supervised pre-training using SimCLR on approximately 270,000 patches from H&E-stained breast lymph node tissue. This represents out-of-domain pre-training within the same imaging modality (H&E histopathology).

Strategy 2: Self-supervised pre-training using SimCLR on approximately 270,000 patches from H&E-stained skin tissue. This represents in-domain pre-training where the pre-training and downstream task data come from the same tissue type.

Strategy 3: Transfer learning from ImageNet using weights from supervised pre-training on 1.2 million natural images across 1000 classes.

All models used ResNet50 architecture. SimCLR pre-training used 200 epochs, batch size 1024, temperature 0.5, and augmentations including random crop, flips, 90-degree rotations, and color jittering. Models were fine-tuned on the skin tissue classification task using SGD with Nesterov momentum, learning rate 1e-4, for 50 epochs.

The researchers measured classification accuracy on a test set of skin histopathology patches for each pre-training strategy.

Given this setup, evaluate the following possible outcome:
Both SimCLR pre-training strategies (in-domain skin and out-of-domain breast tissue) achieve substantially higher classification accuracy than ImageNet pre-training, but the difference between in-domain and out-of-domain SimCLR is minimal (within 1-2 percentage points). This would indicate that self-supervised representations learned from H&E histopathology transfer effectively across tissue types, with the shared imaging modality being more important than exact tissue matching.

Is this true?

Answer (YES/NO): YES